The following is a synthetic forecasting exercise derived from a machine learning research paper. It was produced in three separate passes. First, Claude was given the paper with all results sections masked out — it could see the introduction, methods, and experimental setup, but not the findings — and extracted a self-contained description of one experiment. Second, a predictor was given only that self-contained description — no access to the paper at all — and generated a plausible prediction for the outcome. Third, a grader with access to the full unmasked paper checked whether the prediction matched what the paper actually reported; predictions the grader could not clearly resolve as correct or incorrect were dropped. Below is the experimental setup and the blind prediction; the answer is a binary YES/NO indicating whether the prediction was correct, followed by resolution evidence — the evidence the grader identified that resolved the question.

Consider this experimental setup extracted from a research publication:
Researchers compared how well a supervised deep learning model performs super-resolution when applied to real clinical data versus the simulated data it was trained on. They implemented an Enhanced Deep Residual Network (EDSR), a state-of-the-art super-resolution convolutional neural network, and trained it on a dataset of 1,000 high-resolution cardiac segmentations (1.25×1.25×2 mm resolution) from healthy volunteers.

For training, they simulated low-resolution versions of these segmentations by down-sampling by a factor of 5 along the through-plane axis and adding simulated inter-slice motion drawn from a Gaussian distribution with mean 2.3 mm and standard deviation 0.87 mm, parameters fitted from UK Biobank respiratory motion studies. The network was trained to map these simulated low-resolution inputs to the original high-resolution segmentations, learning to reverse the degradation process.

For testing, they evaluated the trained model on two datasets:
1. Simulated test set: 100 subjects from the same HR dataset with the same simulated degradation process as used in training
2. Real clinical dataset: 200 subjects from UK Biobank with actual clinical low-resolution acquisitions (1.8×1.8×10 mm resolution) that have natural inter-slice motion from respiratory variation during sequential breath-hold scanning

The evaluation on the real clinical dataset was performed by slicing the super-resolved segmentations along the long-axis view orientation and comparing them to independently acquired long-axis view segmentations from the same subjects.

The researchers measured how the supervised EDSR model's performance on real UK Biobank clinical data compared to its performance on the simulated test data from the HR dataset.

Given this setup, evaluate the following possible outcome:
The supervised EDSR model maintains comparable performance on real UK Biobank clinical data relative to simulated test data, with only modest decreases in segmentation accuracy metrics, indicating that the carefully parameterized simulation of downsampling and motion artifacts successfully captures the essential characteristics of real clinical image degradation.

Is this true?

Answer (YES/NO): NO